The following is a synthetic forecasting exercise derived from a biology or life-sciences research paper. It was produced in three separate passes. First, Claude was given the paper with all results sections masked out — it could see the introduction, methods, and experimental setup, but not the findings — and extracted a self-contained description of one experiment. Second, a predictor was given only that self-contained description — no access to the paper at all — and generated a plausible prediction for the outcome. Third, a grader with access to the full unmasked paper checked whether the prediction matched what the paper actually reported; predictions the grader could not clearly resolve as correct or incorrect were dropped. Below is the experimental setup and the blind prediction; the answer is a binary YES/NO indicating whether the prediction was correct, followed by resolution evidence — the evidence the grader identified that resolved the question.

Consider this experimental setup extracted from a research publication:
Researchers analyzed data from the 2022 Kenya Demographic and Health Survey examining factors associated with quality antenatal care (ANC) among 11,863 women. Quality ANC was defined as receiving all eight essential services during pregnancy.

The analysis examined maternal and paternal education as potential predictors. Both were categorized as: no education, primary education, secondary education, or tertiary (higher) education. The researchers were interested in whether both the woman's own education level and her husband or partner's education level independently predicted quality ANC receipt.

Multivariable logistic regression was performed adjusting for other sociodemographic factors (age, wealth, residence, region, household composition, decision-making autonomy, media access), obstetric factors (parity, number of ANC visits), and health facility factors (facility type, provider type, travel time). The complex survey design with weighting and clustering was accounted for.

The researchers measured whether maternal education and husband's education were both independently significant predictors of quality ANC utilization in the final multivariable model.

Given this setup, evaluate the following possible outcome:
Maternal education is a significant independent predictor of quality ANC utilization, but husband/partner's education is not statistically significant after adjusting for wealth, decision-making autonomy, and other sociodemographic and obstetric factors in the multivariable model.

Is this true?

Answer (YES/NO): YES